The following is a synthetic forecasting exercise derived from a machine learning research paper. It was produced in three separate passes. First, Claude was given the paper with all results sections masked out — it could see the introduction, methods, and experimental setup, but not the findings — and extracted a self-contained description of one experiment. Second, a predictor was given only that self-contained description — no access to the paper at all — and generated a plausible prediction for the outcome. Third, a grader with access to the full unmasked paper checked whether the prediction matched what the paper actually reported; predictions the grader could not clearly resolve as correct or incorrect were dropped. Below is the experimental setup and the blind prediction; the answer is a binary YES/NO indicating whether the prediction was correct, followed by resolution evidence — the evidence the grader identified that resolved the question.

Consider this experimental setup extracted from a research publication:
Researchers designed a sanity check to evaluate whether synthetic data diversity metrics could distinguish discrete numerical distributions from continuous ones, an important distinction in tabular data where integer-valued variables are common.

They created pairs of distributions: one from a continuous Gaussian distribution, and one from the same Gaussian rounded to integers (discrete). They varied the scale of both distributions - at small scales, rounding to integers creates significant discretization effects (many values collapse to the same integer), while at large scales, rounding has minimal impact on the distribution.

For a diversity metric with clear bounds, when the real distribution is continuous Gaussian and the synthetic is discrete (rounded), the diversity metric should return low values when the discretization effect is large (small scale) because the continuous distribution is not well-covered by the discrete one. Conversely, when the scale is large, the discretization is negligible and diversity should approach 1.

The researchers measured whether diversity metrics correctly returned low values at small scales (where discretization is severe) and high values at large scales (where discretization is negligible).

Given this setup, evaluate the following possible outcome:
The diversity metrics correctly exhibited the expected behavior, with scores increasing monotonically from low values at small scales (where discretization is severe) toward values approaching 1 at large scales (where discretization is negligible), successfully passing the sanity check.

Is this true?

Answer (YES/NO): NO